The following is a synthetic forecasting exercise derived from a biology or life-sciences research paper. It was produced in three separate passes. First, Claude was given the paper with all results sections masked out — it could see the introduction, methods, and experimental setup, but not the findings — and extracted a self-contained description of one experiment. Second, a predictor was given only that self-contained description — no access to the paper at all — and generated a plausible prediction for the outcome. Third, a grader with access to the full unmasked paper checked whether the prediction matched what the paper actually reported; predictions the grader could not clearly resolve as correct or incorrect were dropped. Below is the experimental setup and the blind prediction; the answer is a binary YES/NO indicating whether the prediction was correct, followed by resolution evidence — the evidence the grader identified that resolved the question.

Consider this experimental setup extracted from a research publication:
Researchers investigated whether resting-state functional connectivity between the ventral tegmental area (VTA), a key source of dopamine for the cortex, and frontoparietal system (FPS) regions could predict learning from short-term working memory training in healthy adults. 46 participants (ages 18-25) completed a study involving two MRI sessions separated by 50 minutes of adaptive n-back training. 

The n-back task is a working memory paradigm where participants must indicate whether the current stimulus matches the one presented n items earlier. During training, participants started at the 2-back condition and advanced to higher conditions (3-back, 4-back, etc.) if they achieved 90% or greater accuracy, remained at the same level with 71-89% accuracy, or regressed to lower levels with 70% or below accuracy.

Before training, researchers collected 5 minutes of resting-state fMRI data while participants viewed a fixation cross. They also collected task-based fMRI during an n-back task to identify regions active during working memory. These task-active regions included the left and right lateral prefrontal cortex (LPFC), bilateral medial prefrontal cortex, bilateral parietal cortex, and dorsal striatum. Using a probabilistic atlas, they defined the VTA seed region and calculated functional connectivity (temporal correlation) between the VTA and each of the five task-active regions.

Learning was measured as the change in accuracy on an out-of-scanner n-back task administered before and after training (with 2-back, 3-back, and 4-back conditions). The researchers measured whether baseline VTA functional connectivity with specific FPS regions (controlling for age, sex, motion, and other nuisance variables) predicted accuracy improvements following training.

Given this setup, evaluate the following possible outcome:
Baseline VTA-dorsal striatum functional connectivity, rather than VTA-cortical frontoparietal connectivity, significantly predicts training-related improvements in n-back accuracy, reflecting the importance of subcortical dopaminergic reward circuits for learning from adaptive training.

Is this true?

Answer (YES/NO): NO